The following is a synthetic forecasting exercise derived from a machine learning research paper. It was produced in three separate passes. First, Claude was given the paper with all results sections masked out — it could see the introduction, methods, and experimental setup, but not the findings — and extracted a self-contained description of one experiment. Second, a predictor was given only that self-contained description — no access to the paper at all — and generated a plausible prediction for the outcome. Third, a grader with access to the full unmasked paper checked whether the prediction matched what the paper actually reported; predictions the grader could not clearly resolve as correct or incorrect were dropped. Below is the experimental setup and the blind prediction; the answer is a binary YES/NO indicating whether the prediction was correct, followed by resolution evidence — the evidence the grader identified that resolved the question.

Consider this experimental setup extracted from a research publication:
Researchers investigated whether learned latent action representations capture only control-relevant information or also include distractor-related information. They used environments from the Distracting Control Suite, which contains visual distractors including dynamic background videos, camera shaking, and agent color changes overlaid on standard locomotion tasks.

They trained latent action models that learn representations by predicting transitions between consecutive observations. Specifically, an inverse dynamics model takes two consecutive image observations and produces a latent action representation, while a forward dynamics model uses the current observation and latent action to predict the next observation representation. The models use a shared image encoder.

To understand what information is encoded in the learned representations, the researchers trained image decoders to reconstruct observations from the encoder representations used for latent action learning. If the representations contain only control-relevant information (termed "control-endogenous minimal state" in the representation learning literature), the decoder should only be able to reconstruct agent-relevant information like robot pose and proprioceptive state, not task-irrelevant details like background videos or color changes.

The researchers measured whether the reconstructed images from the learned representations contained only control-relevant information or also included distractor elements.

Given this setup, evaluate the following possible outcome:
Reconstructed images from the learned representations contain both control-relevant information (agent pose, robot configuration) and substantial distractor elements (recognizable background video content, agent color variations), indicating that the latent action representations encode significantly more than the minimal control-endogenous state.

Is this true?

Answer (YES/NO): YES